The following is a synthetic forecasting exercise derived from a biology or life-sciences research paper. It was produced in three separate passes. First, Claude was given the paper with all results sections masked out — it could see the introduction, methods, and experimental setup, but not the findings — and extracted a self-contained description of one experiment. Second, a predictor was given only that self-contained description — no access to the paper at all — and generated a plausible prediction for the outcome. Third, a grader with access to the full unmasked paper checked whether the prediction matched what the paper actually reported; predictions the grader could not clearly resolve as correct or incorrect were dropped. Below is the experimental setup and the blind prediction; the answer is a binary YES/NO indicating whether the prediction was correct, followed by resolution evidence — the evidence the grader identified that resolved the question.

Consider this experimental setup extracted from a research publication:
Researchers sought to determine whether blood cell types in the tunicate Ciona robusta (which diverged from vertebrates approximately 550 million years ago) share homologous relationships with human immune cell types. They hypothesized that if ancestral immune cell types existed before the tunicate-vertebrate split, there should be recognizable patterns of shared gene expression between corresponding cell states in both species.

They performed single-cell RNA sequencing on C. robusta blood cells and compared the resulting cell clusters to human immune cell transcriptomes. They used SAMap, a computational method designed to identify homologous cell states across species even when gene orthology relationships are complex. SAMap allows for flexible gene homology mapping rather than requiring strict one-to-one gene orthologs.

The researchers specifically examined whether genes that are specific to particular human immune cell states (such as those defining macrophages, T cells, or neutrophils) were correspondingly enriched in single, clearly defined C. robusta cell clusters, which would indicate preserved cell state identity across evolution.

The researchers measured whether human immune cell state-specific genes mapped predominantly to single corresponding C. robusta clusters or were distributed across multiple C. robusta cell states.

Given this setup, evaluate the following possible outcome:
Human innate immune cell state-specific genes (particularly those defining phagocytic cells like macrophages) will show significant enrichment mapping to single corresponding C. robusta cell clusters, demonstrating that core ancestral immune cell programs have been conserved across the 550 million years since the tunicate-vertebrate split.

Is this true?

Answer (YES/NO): NO